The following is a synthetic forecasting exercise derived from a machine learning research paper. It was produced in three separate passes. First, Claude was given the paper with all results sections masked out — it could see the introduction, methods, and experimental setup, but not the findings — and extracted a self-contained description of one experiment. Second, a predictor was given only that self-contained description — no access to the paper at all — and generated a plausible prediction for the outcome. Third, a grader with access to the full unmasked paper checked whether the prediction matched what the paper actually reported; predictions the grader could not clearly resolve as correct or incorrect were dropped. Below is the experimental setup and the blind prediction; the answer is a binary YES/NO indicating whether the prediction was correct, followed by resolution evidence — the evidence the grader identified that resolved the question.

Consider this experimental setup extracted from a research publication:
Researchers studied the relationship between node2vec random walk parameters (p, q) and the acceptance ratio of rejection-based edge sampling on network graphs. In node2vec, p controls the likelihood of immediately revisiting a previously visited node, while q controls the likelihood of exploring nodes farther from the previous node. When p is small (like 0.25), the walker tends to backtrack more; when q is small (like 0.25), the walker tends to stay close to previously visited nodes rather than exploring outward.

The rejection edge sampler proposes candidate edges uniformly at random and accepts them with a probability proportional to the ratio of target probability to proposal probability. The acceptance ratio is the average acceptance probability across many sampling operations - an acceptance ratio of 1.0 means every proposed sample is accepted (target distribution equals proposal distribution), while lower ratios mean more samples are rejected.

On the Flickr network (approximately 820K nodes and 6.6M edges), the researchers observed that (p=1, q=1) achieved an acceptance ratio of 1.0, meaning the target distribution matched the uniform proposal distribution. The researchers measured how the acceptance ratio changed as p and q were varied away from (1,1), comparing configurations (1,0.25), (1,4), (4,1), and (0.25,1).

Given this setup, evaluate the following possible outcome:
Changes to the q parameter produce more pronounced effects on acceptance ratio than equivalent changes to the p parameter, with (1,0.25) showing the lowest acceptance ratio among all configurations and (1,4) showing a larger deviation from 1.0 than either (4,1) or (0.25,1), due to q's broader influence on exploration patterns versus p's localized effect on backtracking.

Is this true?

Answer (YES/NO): NO